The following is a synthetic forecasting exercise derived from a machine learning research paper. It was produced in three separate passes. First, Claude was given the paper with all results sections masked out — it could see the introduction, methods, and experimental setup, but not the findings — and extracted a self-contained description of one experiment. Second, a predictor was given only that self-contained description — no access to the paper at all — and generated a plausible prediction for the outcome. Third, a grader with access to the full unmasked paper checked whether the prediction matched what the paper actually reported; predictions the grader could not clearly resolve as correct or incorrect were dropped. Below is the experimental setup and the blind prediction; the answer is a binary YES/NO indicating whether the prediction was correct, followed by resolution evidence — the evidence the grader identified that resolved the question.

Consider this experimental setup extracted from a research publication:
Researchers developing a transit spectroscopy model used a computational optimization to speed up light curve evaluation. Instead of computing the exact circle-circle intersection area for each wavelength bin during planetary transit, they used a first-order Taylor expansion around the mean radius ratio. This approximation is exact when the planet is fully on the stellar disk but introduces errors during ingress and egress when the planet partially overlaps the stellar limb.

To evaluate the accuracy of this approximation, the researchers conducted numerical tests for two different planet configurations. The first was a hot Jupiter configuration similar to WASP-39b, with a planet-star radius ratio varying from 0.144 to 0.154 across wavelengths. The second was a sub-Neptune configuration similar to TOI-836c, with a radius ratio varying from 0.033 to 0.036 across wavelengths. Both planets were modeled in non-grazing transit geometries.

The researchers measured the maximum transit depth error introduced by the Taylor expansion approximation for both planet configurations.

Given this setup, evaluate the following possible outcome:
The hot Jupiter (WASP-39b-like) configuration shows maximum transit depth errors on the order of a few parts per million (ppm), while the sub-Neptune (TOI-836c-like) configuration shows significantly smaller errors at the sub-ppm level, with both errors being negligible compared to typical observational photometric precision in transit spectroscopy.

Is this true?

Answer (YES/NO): YES